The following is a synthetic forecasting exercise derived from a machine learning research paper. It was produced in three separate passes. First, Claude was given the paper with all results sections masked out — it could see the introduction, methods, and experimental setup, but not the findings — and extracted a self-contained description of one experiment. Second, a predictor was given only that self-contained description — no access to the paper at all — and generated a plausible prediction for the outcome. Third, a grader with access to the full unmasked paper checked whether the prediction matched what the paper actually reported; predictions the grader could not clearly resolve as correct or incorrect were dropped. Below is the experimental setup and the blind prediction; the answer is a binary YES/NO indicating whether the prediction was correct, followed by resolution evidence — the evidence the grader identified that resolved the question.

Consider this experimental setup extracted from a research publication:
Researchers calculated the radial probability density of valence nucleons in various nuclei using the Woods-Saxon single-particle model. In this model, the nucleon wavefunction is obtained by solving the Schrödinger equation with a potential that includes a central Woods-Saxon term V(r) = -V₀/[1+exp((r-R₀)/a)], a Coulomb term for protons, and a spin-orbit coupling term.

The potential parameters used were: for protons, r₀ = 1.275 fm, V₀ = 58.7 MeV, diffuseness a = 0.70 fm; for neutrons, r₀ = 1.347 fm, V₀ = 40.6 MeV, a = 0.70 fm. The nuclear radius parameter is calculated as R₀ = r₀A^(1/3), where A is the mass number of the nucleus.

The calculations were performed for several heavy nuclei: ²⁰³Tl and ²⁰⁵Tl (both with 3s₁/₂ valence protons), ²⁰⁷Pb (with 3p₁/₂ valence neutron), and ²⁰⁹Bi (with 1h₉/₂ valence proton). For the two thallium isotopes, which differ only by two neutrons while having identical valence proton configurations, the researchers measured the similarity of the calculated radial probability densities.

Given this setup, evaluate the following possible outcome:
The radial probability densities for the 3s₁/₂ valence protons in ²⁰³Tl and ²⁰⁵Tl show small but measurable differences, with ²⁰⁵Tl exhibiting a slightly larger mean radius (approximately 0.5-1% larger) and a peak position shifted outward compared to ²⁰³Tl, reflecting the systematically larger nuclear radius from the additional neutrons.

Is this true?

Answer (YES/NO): NO